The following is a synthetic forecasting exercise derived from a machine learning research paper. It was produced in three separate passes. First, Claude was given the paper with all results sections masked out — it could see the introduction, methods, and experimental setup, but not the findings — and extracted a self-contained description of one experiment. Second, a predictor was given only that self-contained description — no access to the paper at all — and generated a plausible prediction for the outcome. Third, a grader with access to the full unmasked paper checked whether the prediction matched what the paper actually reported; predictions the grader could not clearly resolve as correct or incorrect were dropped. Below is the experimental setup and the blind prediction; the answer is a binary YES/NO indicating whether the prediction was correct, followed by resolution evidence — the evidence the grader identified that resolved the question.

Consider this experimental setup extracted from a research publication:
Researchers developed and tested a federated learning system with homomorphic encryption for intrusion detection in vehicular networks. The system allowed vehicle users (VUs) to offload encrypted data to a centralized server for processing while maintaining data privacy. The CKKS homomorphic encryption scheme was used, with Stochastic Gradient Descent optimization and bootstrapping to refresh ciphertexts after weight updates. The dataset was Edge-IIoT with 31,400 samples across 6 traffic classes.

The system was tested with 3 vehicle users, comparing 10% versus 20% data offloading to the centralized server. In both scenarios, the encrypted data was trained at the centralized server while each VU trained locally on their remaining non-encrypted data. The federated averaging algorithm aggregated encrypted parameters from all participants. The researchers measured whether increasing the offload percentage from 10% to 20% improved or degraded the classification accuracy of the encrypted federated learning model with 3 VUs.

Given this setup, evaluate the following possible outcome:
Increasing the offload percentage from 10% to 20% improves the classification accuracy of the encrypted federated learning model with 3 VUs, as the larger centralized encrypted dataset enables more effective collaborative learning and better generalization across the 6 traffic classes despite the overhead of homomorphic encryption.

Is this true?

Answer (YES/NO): NO